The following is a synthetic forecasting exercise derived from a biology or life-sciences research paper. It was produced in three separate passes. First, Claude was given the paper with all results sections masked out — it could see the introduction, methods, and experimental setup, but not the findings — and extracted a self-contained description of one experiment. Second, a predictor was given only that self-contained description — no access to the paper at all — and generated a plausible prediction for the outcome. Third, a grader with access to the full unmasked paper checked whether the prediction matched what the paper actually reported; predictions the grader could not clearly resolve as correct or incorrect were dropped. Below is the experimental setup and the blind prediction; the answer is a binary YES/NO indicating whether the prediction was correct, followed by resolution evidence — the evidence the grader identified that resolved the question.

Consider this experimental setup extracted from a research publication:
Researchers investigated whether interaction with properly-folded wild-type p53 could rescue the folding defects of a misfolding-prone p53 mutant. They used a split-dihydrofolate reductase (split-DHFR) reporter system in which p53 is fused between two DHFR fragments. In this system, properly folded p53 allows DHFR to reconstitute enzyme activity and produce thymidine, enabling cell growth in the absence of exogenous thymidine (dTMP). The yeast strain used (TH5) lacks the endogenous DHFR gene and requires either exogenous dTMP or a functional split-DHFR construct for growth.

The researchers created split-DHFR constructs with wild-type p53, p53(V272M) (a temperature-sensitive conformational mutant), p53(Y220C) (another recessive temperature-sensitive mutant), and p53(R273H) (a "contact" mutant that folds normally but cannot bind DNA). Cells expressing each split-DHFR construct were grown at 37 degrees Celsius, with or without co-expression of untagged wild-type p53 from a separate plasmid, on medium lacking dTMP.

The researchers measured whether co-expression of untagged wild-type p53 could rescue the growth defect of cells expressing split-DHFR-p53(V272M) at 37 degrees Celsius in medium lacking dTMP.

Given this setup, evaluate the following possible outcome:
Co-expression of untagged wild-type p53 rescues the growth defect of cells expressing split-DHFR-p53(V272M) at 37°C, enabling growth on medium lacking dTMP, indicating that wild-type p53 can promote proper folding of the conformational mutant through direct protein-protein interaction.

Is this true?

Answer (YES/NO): NO